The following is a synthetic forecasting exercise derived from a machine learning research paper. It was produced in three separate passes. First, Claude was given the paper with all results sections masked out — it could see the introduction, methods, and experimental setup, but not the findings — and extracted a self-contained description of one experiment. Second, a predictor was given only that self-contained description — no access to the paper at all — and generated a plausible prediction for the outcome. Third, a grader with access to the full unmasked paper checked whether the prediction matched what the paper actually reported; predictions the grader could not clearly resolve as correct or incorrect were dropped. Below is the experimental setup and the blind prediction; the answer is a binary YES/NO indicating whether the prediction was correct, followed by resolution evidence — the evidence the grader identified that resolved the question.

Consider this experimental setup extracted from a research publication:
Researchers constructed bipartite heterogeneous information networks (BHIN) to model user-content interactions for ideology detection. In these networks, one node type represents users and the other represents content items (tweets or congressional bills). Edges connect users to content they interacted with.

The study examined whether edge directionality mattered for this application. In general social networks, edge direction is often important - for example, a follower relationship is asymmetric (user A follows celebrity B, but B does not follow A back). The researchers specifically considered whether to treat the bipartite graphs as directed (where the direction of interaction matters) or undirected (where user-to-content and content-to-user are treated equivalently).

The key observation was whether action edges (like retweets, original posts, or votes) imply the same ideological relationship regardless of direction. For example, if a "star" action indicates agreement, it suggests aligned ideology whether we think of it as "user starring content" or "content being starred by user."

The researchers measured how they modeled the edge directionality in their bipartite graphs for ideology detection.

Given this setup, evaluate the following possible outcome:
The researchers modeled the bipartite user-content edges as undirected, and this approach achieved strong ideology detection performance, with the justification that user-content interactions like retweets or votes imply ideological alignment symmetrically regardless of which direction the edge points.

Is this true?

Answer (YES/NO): YES